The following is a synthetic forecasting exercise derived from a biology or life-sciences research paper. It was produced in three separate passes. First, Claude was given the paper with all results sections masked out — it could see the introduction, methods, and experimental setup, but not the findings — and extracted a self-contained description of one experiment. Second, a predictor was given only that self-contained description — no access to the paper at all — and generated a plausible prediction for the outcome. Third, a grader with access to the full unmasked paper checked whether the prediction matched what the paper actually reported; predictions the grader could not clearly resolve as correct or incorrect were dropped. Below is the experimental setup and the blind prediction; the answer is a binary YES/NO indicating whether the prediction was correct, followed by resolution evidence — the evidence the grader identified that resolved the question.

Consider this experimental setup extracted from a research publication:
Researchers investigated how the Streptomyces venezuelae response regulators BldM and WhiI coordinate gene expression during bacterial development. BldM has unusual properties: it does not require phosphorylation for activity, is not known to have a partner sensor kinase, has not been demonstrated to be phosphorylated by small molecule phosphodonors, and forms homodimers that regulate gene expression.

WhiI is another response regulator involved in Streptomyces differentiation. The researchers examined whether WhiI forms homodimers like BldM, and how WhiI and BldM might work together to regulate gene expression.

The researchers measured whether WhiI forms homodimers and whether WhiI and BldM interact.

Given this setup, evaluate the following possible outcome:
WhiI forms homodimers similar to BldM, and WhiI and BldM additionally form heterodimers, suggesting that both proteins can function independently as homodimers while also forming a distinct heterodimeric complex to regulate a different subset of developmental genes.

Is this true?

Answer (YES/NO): NO